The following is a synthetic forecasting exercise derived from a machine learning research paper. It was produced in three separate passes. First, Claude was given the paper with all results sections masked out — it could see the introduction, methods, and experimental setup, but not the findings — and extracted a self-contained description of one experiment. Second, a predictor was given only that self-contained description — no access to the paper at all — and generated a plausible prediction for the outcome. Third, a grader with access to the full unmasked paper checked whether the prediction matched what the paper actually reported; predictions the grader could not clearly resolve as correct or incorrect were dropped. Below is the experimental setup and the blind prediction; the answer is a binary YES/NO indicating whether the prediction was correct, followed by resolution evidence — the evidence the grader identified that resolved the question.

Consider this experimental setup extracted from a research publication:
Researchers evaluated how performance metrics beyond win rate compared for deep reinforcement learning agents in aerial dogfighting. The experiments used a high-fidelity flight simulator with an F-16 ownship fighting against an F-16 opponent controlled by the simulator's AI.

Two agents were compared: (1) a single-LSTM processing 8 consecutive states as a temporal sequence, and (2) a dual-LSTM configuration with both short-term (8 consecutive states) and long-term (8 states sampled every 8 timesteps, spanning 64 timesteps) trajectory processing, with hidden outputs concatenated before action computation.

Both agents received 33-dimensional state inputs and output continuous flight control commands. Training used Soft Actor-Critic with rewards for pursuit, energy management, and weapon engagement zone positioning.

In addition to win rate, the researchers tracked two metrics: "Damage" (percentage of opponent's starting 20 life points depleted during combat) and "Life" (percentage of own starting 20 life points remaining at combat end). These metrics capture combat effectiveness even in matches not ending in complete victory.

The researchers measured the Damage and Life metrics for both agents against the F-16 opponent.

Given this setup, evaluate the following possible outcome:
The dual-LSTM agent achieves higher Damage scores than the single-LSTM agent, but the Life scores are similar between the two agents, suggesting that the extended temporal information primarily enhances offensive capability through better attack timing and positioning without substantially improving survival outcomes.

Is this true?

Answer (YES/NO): NO